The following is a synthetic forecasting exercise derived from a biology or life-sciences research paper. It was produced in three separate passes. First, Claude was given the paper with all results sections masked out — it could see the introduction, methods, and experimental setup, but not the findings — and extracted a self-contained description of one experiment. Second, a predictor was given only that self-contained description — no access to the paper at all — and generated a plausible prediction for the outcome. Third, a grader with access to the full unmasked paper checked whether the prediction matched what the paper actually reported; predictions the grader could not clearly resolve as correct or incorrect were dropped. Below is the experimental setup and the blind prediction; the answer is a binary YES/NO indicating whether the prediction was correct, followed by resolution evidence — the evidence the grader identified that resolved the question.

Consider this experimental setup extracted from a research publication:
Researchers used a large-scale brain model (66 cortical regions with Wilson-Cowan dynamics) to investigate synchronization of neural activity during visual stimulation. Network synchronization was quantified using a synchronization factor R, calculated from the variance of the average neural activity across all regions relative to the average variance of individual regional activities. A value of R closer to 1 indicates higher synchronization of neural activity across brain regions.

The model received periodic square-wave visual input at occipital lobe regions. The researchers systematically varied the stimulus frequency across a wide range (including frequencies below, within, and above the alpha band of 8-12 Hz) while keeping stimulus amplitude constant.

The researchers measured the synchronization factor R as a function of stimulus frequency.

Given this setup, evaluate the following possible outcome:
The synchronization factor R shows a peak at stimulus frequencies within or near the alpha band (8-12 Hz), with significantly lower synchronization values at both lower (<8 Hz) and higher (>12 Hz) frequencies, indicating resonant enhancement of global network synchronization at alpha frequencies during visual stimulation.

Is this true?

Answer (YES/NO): YES